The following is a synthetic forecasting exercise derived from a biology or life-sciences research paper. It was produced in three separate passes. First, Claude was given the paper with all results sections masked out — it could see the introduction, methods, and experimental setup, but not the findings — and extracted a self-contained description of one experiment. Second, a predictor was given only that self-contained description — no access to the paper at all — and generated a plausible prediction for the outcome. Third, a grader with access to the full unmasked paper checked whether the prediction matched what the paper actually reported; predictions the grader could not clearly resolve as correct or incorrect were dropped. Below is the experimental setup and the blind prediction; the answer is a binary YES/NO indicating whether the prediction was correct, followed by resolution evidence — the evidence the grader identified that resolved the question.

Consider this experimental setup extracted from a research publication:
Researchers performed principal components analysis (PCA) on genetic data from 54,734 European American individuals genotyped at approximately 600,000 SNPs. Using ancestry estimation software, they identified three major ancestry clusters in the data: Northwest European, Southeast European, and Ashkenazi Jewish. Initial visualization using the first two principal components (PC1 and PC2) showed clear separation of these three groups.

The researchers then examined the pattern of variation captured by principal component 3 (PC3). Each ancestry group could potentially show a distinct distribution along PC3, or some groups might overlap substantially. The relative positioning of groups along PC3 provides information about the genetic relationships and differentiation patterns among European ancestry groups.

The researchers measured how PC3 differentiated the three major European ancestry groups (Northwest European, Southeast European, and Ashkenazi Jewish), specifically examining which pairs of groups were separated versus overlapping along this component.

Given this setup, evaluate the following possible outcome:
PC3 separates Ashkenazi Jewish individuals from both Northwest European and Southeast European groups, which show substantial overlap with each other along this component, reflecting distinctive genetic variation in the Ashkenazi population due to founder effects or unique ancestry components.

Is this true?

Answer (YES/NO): NO